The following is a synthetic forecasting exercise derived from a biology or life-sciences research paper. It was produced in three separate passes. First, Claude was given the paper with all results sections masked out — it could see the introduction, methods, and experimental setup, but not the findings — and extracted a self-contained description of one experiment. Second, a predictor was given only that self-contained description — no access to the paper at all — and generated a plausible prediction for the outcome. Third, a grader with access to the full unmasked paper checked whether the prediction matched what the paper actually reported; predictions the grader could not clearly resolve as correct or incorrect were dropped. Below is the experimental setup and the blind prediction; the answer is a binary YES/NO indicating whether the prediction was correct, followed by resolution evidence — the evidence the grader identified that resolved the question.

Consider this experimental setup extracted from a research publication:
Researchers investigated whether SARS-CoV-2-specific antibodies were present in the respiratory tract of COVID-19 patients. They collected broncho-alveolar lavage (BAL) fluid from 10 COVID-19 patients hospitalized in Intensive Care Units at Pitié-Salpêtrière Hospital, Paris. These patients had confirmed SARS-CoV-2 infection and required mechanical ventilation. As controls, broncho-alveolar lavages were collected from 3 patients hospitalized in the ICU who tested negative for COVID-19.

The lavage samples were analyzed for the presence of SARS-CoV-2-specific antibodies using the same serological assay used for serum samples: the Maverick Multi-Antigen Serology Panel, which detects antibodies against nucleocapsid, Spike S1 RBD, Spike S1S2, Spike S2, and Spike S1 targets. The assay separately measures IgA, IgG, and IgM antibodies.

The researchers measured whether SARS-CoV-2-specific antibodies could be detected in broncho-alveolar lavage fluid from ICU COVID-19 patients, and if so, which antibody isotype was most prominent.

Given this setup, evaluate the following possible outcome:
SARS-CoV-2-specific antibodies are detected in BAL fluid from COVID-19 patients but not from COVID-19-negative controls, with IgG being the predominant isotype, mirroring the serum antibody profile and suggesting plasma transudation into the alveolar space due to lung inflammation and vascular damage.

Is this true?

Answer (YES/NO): YES